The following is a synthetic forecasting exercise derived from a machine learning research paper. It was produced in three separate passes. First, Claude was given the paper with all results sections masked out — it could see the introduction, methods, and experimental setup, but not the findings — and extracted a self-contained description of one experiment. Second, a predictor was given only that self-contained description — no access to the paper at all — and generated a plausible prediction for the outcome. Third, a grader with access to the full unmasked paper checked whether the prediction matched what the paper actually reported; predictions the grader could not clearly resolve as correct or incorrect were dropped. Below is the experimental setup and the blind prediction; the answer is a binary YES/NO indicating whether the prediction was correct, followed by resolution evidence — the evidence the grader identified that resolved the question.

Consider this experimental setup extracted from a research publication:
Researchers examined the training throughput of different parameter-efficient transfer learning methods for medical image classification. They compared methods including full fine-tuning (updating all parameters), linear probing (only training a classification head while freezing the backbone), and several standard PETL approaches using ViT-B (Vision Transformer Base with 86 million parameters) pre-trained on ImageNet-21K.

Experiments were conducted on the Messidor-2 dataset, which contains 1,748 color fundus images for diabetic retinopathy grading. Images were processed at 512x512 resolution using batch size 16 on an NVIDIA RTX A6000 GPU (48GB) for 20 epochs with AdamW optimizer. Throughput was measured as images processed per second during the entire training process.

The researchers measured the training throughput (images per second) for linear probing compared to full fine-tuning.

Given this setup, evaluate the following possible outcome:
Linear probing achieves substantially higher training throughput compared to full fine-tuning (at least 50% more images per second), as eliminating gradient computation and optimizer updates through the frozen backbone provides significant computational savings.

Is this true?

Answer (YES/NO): YES